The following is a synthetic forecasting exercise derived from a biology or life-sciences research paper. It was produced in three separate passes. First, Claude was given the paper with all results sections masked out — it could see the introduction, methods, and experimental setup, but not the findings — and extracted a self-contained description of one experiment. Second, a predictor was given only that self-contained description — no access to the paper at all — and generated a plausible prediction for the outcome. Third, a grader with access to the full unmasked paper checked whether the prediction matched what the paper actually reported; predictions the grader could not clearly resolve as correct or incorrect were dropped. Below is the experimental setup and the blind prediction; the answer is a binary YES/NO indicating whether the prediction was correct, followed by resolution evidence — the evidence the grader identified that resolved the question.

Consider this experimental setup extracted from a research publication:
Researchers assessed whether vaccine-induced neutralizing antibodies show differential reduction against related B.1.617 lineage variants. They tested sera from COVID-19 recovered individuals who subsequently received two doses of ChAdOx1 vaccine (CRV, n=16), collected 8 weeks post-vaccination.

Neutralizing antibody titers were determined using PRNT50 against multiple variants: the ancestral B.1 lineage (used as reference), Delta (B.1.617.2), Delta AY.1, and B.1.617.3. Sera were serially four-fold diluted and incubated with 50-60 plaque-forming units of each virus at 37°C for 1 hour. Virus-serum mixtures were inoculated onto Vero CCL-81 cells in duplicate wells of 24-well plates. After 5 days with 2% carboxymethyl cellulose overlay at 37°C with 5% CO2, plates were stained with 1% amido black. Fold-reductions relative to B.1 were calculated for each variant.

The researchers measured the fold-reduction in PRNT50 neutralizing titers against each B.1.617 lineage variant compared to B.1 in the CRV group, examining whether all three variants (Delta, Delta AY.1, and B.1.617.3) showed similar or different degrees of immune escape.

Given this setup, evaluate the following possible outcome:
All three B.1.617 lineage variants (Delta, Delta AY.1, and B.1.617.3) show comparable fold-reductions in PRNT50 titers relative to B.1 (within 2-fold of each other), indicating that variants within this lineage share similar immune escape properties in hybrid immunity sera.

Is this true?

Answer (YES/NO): YES